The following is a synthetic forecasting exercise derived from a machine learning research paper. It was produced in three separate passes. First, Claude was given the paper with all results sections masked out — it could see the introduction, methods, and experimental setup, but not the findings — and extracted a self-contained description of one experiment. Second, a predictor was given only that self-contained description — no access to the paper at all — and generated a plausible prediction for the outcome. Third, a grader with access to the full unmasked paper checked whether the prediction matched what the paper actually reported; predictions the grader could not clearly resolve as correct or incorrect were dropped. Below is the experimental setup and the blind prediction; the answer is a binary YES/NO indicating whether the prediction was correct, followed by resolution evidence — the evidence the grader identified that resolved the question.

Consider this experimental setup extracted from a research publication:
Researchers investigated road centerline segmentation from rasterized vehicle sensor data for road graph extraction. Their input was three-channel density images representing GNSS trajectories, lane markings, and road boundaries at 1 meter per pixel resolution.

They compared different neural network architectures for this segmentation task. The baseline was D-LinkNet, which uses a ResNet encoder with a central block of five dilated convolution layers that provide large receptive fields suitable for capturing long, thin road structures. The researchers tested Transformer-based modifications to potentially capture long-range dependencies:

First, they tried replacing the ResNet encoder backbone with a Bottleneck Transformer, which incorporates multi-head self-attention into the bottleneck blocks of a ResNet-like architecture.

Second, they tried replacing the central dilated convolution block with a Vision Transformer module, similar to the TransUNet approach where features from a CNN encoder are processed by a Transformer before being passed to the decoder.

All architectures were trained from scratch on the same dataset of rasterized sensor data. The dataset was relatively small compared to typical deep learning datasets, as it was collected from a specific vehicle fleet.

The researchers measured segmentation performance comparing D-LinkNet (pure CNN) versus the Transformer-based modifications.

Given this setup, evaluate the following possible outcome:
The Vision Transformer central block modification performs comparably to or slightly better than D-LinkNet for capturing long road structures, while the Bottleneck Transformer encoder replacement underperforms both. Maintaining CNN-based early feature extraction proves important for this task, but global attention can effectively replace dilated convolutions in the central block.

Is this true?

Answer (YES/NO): NO